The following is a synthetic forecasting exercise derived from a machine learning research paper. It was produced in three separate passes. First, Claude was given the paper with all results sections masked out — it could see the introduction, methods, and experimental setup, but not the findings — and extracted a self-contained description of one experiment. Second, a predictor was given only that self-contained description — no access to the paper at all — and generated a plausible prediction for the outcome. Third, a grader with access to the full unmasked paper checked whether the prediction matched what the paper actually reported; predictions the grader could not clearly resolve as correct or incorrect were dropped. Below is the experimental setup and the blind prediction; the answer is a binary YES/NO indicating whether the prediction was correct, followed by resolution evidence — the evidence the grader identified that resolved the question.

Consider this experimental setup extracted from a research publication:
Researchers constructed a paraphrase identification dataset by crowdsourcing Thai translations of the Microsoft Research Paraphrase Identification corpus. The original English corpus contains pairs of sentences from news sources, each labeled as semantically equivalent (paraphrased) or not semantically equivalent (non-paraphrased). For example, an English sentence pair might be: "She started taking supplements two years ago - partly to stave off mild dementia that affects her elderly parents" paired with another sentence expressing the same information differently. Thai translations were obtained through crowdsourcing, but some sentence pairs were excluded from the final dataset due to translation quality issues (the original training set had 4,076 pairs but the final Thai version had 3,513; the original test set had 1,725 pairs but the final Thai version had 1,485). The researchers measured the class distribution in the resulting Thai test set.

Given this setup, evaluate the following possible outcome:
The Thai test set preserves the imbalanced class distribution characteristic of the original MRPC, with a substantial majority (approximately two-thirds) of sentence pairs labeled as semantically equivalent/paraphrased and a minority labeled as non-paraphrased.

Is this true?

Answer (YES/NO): NO